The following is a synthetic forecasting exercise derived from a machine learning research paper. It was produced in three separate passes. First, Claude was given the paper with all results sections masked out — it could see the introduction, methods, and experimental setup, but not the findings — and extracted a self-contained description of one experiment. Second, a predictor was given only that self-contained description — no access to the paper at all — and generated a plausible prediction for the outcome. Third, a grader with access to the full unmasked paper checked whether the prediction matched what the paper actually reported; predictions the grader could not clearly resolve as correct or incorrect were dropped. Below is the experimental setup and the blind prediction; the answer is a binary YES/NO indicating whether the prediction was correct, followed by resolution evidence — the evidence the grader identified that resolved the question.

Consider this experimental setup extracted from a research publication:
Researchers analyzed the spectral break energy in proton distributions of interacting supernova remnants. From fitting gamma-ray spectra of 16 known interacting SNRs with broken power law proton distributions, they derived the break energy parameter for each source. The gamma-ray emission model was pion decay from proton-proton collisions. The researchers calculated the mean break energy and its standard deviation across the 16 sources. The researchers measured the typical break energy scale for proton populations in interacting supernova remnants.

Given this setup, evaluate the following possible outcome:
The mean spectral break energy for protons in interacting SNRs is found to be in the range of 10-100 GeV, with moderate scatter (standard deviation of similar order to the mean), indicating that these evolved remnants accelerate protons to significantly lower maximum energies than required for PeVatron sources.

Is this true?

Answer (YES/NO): NO